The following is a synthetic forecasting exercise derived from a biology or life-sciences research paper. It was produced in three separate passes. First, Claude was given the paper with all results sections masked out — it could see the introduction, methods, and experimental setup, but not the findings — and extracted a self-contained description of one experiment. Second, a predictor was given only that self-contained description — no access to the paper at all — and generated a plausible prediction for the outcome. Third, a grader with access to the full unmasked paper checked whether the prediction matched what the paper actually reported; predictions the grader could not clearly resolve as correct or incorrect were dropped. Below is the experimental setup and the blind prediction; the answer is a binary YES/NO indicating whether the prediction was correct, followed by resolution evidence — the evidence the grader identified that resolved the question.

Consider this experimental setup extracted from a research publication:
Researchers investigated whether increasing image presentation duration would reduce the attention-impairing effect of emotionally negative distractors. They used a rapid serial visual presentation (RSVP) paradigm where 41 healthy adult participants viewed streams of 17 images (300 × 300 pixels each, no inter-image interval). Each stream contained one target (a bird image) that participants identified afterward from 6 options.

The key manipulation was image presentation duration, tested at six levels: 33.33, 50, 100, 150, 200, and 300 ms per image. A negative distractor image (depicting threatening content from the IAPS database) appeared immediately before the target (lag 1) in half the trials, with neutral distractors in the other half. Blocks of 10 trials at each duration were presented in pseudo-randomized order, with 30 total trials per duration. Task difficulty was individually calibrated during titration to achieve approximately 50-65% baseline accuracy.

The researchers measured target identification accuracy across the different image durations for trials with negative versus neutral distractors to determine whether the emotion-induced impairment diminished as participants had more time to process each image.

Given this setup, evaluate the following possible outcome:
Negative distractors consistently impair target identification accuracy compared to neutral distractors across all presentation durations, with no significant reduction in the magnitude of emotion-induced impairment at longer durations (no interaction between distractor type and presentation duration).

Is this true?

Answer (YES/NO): NO